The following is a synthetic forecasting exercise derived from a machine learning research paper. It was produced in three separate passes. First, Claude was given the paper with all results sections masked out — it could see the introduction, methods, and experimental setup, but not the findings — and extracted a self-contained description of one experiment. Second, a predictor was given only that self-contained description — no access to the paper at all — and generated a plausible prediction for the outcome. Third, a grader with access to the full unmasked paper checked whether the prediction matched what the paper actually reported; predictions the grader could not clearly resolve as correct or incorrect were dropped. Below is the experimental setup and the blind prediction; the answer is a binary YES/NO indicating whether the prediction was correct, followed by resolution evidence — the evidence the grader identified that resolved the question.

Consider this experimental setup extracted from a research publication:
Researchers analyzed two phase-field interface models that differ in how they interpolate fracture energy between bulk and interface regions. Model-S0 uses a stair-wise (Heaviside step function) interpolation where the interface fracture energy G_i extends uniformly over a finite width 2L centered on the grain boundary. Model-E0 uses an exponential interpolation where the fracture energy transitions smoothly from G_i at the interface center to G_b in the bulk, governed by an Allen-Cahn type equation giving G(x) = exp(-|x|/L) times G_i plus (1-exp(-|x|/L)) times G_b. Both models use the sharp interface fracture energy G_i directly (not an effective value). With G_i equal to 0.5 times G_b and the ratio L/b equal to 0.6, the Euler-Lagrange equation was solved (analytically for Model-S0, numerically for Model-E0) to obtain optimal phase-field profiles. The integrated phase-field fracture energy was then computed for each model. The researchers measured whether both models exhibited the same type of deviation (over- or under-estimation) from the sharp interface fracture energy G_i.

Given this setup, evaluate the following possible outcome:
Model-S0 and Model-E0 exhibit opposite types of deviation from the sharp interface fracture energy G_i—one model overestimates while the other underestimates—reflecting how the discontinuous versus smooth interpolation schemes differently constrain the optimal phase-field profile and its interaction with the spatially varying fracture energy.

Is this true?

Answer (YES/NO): NO